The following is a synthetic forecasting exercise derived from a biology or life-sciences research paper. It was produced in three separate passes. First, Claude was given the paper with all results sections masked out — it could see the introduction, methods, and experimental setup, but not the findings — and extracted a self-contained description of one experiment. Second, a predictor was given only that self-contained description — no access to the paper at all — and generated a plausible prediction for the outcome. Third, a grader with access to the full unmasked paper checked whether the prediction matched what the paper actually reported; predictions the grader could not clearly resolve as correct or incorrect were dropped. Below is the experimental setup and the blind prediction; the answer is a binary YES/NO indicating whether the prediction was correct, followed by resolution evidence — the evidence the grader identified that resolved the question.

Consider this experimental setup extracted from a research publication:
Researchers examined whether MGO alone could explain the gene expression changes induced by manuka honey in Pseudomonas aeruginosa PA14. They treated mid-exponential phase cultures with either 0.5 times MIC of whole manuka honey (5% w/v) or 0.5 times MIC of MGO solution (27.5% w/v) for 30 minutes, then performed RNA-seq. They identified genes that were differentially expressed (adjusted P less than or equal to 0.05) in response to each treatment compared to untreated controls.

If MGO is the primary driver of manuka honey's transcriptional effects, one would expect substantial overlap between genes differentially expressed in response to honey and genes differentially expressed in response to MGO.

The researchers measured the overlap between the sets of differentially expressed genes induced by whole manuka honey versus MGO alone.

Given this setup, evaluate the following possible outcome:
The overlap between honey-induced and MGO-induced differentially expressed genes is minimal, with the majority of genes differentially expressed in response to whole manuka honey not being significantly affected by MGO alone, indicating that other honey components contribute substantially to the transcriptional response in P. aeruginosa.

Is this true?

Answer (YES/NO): YES